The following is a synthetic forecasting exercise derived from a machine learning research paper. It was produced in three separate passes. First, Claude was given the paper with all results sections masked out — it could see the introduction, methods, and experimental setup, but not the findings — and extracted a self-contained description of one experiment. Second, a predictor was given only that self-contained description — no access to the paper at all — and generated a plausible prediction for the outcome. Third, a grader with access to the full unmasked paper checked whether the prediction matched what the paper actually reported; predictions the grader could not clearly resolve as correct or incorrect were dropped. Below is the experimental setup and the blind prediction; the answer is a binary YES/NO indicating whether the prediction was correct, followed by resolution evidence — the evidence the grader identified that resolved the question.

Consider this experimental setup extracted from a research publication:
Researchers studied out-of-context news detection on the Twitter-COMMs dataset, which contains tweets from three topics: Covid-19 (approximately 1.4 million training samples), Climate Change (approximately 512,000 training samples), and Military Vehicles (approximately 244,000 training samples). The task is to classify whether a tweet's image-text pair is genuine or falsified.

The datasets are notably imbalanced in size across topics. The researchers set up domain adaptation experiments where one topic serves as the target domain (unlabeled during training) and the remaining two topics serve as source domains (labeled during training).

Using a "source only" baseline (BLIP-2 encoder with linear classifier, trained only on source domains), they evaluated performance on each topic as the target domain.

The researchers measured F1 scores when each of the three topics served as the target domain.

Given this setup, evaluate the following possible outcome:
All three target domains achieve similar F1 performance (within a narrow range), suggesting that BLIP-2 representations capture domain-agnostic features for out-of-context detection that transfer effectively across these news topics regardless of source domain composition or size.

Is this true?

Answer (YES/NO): NO